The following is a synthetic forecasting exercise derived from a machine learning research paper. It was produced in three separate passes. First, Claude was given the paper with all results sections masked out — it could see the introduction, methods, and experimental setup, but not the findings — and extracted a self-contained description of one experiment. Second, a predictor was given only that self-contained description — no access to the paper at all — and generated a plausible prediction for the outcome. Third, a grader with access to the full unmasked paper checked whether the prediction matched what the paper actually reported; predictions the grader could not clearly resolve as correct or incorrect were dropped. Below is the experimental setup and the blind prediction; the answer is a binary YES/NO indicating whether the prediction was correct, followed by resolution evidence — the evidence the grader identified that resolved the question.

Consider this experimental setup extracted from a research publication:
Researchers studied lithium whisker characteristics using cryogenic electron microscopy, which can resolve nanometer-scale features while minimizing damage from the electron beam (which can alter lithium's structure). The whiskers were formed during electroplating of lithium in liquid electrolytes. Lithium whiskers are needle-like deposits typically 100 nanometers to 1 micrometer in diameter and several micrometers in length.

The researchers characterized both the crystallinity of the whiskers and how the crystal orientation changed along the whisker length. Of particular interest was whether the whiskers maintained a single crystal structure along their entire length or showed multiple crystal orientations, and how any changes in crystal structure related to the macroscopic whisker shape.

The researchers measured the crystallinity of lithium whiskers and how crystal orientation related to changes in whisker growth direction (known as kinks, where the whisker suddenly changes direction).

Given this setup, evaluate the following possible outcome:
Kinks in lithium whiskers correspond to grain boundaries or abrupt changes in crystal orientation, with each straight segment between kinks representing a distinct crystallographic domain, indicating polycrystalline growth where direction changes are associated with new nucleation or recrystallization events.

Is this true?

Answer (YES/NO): NO